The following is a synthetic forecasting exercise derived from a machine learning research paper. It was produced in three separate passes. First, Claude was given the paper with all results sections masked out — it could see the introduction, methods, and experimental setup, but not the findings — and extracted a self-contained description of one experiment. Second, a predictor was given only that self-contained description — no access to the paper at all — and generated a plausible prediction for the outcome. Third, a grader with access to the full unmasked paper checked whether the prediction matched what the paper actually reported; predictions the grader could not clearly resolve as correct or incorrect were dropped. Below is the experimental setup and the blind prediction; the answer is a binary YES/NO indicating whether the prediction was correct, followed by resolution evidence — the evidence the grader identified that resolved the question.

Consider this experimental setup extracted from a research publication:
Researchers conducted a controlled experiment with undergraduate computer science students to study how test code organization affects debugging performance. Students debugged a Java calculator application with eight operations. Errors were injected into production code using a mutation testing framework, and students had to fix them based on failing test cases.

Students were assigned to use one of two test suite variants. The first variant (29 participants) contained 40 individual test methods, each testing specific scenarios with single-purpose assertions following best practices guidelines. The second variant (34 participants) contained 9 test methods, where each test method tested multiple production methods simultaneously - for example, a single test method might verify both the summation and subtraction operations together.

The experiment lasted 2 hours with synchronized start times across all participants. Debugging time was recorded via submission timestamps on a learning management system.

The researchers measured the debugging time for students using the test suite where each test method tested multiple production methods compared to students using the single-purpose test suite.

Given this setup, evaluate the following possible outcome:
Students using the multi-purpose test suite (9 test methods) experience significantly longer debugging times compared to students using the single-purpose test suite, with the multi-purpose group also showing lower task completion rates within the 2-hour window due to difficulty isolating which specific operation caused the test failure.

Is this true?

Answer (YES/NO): NO